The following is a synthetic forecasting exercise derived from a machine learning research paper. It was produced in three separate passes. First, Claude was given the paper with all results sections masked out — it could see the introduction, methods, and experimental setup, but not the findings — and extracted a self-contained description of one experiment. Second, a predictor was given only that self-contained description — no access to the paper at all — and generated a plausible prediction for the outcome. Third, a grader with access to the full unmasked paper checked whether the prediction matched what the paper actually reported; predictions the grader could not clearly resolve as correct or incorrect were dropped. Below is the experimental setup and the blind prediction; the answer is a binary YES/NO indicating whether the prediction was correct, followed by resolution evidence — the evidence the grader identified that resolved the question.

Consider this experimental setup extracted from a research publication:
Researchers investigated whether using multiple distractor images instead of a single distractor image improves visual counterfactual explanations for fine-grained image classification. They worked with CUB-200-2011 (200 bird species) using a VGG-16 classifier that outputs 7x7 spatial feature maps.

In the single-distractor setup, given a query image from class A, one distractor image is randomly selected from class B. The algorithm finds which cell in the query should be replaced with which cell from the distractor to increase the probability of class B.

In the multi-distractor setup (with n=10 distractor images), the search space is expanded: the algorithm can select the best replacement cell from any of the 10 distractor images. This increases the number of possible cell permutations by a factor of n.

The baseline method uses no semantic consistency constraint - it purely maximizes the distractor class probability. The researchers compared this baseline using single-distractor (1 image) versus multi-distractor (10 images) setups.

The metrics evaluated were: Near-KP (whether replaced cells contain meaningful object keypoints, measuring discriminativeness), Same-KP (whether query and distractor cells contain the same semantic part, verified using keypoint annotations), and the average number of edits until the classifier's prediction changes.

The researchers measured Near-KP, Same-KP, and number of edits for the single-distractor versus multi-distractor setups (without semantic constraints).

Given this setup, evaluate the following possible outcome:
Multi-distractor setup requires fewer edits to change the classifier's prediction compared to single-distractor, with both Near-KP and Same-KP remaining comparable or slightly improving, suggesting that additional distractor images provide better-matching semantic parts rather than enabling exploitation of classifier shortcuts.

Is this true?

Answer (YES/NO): NO